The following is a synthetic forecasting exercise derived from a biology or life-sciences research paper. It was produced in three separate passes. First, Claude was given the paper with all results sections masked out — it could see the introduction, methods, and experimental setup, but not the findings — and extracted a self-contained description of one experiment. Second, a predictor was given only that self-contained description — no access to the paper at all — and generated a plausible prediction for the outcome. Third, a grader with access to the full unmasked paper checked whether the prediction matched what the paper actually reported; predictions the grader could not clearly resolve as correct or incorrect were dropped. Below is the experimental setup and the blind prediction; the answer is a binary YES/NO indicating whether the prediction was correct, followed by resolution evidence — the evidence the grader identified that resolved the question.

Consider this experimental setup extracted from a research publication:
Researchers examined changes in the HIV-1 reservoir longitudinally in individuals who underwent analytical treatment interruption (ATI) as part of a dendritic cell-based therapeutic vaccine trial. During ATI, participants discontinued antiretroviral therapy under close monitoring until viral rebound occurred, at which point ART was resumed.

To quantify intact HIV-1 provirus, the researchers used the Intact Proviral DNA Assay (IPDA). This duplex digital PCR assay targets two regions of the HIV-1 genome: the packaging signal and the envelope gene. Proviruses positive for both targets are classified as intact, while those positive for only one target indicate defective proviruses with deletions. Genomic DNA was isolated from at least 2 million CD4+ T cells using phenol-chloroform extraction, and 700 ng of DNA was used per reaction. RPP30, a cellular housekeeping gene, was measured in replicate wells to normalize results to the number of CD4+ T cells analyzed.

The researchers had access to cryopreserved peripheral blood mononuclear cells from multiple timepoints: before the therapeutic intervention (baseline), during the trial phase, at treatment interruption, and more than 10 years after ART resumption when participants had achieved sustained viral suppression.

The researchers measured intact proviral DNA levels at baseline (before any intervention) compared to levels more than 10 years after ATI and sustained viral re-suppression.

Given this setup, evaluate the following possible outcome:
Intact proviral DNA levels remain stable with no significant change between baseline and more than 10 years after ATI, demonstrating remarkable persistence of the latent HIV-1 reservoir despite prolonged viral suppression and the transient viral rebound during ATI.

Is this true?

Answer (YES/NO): YES